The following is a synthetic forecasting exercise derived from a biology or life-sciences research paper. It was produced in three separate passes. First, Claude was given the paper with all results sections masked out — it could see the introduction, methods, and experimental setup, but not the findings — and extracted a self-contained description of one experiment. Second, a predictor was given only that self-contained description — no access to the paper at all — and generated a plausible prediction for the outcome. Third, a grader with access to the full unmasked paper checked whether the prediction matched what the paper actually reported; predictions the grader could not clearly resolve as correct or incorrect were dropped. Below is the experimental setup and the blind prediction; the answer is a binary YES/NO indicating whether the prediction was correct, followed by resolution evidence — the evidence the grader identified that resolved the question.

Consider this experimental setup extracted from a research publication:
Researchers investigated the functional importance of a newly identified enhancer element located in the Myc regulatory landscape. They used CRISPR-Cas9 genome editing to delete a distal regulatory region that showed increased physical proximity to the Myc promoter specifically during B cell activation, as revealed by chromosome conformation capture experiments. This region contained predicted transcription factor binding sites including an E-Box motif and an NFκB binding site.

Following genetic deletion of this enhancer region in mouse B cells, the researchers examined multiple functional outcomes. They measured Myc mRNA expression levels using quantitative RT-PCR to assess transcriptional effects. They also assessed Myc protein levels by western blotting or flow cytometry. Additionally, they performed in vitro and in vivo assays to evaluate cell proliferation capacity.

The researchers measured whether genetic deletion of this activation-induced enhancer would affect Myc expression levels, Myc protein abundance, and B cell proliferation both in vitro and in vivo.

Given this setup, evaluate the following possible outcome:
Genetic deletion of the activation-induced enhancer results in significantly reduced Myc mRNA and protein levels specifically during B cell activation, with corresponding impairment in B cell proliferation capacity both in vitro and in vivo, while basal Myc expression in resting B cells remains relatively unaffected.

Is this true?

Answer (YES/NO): NO